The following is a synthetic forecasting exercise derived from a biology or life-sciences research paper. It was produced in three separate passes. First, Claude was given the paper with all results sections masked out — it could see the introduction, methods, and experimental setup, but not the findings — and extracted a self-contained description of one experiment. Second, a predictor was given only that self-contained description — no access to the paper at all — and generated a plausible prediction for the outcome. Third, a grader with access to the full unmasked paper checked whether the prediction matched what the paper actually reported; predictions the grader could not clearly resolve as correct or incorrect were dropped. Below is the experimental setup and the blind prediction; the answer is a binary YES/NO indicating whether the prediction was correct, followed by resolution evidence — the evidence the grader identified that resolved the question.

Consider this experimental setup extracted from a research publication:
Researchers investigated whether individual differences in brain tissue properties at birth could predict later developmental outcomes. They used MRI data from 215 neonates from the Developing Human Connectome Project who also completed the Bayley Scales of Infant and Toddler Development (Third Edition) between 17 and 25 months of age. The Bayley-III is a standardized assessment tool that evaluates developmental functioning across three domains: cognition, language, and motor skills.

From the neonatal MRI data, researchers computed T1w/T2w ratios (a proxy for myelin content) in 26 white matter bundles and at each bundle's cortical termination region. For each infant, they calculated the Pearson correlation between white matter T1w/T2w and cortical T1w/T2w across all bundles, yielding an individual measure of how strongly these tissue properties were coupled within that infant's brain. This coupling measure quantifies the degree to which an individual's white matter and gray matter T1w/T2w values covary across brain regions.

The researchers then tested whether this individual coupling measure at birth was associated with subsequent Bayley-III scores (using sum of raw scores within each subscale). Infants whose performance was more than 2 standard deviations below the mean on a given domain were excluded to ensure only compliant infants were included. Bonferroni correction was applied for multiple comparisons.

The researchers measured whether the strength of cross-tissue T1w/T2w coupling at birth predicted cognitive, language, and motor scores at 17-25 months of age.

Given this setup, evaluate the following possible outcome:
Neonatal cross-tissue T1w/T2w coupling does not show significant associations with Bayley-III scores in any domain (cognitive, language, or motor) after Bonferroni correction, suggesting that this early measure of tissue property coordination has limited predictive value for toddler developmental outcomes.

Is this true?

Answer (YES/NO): NO